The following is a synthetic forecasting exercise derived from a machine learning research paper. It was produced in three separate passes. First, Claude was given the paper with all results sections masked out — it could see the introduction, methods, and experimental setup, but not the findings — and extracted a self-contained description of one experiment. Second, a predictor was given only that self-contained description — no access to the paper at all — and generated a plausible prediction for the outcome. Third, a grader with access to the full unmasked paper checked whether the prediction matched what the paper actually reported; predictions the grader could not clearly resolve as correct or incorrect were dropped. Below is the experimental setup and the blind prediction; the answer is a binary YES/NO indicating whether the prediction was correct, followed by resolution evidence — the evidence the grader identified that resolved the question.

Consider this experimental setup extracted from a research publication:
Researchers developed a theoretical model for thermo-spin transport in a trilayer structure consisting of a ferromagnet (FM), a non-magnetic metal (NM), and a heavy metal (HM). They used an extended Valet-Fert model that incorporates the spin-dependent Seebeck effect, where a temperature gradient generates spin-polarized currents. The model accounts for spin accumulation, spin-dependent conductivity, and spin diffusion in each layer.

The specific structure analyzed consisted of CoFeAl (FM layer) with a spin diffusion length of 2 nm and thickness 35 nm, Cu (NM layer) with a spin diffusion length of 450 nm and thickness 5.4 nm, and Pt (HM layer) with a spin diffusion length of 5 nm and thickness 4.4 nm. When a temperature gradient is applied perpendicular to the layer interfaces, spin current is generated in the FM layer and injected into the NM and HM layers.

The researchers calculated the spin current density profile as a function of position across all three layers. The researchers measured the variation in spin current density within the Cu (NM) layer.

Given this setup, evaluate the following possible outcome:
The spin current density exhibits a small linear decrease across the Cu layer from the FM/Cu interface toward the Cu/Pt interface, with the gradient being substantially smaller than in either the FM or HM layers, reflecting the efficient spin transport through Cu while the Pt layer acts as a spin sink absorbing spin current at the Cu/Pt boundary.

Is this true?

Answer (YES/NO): NO